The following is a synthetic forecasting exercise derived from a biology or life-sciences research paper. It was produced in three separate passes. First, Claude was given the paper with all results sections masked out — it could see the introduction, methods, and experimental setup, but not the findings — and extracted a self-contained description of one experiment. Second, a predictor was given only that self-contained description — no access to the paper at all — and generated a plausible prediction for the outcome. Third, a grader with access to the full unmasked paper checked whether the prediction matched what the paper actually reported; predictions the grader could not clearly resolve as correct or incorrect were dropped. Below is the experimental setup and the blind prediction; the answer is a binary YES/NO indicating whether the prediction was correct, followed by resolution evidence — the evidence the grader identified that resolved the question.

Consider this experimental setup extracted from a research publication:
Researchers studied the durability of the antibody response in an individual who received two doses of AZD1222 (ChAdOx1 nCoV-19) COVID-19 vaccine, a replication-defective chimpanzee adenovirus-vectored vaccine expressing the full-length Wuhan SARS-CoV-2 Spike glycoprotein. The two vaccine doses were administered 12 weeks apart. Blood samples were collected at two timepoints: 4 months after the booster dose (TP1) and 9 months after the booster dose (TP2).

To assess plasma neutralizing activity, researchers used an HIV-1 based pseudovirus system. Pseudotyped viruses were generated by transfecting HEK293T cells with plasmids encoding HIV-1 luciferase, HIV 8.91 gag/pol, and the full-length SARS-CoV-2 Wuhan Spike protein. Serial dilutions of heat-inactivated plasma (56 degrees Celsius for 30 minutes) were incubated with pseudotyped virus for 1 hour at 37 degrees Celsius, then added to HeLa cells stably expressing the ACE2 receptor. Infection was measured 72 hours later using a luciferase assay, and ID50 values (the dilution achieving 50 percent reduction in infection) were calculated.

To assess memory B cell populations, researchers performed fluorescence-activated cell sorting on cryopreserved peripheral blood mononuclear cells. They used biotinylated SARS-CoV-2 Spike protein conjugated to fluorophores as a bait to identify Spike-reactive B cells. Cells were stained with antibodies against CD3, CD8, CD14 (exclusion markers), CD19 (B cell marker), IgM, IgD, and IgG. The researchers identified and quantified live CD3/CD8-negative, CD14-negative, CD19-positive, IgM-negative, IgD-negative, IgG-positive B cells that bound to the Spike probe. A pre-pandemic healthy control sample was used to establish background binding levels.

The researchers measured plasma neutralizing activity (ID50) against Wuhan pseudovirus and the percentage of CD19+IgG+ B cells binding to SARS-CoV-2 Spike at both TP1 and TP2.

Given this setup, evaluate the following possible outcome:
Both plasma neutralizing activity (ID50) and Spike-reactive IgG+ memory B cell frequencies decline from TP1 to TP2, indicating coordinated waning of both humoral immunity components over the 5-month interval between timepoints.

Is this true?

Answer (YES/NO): NO